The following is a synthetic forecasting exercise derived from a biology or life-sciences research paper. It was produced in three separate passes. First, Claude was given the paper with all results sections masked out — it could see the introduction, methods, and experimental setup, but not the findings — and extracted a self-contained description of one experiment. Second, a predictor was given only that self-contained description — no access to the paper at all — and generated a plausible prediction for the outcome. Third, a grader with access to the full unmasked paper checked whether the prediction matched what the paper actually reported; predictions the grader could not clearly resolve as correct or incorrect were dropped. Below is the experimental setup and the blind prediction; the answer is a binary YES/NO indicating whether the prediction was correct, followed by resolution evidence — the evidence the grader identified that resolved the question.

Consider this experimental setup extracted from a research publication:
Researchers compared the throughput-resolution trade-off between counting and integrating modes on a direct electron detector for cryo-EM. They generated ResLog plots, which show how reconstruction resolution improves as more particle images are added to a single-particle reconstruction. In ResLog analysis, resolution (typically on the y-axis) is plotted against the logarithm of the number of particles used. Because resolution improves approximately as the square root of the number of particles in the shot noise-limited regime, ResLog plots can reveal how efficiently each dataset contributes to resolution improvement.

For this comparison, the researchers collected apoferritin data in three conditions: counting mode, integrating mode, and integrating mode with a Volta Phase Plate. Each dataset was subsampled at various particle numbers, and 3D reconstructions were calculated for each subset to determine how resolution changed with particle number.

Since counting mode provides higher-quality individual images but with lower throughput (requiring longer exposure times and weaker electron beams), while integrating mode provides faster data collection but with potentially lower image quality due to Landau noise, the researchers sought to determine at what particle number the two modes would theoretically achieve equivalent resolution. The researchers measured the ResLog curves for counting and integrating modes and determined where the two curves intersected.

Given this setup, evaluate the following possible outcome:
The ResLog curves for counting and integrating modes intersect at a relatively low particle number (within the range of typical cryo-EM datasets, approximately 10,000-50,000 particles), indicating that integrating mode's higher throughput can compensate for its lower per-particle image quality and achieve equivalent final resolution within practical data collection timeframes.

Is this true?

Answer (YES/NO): NO